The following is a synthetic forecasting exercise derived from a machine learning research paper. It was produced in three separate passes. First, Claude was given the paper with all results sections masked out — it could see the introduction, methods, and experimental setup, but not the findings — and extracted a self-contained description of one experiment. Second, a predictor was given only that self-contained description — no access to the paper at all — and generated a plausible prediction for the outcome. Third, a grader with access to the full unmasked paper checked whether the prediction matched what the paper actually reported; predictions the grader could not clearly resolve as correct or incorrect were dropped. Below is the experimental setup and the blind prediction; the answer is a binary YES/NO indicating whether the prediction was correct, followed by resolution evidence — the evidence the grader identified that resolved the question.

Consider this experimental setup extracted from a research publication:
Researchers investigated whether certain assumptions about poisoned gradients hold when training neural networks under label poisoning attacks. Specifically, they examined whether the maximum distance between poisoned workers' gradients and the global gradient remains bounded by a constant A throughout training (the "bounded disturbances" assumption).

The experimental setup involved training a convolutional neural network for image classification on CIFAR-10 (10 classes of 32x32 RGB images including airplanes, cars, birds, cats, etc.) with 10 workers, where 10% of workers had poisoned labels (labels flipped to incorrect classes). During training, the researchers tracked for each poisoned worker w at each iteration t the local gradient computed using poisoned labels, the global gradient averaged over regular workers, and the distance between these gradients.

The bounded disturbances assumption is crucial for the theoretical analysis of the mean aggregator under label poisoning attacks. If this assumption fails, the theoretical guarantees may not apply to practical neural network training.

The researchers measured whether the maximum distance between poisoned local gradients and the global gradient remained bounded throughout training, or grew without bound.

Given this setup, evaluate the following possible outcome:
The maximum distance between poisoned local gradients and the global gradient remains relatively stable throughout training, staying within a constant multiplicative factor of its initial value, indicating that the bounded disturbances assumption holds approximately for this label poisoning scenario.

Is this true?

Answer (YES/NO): YES